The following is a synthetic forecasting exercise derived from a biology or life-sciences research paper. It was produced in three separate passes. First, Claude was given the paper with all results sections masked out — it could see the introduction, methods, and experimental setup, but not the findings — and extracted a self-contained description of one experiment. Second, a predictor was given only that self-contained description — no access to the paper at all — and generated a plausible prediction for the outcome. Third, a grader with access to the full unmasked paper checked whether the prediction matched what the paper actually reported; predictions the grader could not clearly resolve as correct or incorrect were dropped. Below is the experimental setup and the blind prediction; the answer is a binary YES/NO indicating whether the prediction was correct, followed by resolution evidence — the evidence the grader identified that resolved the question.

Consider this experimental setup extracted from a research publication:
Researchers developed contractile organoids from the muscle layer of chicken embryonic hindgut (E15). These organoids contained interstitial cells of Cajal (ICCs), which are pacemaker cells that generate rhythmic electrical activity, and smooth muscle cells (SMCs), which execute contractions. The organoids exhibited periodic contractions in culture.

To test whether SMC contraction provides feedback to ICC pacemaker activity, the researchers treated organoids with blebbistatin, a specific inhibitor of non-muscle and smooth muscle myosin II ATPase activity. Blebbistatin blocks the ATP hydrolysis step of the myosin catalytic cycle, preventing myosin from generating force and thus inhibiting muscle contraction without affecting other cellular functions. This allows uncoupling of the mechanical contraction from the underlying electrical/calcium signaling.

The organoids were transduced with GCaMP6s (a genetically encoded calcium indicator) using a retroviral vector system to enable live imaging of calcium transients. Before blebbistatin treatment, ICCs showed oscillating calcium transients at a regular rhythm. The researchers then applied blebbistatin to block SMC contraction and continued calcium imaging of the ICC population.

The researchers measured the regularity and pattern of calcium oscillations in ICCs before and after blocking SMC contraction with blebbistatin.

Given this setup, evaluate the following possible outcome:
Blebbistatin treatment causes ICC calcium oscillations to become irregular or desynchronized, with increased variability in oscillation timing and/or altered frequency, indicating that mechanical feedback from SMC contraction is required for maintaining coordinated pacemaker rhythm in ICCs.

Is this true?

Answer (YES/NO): NO